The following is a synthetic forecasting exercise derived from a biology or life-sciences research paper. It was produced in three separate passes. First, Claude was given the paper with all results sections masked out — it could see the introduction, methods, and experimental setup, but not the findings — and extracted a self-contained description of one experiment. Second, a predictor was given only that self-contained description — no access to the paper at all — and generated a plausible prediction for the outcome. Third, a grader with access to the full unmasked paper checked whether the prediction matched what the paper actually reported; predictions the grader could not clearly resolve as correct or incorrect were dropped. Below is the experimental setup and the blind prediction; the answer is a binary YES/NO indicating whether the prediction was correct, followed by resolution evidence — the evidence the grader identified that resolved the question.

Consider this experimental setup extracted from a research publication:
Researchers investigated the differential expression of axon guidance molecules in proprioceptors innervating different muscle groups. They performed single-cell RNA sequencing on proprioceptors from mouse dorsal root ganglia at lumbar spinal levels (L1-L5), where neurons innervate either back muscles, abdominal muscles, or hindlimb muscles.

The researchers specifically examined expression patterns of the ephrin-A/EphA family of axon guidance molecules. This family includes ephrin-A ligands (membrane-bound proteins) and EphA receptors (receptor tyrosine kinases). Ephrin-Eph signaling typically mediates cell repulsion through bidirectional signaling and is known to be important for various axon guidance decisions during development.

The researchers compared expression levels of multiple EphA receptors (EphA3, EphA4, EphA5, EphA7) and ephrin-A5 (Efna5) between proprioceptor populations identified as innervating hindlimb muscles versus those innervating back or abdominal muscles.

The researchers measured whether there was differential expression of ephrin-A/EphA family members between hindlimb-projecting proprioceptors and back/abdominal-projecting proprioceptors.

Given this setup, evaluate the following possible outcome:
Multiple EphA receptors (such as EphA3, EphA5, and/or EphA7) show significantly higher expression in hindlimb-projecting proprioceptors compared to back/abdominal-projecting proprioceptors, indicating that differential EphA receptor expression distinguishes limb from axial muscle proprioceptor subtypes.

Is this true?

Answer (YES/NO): NO